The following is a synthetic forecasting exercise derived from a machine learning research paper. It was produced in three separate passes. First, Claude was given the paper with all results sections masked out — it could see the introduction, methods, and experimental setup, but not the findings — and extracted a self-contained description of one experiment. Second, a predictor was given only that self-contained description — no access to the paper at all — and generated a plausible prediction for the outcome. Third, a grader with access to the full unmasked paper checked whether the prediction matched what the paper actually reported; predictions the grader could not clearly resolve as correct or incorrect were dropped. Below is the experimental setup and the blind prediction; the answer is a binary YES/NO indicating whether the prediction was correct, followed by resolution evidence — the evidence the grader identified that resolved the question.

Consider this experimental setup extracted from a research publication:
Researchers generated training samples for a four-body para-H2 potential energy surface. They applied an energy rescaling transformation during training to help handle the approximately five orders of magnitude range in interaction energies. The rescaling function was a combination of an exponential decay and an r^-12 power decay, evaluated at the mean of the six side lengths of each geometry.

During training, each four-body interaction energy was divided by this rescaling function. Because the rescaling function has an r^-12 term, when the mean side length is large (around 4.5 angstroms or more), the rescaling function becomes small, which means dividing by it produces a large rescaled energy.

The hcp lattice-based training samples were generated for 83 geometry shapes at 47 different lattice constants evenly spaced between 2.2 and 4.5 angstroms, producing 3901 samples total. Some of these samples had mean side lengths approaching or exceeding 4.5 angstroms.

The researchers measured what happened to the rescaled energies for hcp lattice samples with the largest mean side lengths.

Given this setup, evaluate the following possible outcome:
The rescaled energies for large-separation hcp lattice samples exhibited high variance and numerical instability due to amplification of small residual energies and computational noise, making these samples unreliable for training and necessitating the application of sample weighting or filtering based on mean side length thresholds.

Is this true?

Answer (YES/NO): NO